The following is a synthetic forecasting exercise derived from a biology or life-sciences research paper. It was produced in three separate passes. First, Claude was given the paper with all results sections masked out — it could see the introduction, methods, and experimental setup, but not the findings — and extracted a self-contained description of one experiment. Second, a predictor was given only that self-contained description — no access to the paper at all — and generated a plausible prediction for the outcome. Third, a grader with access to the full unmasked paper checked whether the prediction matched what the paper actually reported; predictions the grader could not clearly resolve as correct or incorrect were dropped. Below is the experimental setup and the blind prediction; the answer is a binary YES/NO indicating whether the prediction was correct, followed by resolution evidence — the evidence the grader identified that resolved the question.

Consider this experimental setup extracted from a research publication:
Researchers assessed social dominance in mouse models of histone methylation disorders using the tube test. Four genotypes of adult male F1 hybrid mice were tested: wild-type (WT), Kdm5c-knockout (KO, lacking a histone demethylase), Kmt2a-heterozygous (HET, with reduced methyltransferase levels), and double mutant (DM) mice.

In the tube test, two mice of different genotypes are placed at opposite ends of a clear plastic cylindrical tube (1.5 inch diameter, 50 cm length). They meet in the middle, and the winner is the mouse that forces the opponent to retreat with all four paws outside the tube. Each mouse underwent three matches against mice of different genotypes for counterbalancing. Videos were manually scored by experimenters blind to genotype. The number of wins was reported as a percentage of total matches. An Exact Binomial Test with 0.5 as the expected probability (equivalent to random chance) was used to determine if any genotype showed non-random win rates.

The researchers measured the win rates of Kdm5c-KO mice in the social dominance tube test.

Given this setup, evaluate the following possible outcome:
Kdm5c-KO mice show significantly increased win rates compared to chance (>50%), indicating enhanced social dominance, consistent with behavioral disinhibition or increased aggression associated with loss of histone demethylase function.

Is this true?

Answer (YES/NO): YES